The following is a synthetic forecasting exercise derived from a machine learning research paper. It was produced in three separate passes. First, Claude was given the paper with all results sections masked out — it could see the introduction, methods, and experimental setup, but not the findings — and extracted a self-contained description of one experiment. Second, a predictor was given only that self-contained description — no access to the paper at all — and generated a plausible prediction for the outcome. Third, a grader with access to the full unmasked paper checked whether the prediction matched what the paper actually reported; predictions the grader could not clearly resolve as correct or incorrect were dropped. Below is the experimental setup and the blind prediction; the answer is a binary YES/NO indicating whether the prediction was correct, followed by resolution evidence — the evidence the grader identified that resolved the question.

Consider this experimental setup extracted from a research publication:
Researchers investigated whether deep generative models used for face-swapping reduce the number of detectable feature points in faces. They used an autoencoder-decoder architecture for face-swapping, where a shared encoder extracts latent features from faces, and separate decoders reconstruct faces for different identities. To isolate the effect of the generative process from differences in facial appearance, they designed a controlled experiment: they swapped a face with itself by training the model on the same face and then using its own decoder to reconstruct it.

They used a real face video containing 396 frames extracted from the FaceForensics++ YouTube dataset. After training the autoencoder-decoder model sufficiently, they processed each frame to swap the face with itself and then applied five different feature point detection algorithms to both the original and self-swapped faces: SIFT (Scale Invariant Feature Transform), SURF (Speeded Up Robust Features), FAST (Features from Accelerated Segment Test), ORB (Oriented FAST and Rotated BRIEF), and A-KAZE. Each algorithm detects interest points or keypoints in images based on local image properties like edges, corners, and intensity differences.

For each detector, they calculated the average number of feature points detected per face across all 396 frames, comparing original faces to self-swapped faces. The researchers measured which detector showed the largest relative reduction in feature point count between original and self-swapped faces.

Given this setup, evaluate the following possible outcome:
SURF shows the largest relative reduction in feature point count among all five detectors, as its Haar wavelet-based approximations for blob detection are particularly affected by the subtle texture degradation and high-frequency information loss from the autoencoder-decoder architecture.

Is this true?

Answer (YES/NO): NO